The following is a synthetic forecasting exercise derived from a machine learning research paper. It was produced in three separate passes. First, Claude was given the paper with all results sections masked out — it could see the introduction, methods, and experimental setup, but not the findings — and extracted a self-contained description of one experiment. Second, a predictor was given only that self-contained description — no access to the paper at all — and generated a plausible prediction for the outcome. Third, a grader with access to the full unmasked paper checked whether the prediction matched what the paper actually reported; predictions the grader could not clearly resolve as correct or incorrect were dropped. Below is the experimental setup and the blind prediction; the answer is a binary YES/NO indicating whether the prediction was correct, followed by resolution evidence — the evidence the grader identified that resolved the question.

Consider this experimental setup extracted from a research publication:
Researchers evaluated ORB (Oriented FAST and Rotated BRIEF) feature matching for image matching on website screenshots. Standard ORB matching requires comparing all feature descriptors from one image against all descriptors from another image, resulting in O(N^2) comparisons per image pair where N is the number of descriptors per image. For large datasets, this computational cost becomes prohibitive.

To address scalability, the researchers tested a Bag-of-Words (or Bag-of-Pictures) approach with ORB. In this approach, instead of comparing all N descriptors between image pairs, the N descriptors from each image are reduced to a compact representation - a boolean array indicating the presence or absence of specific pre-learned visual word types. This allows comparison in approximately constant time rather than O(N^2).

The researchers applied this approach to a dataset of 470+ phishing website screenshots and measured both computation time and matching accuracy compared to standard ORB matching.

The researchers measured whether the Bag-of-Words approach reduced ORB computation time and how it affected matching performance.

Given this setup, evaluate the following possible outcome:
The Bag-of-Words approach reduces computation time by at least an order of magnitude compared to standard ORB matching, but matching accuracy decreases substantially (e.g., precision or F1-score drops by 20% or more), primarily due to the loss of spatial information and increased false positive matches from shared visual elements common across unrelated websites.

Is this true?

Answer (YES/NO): NO